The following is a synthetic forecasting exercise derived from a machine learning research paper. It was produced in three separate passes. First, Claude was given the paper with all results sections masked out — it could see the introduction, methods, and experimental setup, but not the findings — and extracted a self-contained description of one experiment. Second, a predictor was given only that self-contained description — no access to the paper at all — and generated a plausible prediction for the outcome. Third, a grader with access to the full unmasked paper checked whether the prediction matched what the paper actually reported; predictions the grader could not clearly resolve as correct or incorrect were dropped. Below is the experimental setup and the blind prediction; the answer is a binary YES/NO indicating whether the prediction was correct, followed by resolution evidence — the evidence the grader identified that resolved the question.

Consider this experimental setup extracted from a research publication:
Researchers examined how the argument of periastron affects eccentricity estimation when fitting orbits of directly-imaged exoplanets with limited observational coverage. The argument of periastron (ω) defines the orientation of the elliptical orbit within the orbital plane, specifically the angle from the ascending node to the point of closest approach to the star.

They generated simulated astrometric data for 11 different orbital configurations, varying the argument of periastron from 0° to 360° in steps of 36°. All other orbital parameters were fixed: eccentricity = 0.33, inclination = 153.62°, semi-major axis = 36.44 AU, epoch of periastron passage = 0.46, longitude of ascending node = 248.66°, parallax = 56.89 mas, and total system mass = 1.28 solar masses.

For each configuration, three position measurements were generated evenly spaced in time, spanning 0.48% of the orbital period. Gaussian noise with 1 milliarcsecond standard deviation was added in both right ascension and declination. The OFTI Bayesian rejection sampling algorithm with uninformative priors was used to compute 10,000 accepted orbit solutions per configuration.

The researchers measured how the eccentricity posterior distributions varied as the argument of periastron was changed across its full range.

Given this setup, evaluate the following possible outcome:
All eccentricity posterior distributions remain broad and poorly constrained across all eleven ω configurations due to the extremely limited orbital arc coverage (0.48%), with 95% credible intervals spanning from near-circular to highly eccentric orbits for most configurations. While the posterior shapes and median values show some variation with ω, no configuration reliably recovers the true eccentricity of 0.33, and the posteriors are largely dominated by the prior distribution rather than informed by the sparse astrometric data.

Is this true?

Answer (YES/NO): NO